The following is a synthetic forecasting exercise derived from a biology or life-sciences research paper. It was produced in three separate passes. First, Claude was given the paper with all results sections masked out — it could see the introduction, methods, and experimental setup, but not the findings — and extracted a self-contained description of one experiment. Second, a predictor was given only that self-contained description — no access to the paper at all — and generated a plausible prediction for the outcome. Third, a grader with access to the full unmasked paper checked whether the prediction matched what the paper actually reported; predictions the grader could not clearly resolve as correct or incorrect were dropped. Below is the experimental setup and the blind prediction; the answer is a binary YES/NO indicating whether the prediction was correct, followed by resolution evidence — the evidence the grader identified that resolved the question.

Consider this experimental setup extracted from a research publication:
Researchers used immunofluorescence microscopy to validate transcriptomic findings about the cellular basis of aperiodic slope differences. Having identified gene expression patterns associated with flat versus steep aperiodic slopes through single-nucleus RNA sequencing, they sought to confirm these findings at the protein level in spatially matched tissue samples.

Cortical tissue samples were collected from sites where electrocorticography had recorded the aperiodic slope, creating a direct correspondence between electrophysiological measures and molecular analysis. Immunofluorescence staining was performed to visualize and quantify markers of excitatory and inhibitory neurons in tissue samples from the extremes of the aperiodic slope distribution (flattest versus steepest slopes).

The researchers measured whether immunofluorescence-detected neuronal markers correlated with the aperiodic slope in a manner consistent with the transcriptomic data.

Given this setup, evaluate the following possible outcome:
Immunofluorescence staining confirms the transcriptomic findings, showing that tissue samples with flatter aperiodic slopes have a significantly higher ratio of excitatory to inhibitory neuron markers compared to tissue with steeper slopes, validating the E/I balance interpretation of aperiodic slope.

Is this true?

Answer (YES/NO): NO